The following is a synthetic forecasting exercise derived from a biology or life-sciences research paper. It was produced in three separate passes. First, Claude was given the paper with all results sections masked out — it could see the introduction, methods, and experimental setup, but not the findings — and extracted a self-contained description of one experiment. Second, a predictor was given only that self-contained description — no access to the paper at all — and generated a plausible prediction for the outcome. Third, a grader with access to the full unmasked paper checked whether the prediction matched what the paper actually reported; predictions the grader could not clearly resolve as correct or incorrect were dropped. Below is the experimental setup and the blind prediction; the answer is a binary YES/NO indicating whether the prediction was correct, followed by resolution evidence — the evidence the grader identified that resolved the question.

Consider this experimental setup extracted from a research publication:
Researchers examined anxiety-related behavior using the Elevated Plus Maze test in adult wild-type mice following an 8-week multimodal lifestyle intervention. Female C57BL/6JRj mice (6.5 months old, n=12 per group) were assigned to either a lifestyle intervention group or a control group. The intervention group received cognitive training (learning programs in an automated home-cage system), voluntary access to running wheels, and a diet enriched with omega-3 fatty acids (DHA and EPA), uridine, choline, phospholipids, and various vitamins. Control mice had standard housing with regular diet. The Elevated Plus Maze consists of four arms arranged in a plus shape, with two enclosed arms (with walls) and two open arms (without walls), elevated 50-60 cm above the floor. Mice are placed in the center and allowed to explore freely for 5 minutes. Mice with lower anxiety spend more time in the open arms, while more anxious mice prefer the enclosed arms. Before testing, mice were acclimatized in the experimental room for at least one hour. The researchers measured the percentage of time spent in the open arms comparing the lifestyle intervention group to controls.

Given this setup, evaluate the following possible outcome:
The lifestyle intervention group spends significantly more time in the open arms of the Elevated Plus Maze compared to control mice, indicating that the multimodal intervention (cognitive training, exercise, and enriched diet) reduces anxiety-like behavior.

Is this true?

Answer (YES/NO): NO